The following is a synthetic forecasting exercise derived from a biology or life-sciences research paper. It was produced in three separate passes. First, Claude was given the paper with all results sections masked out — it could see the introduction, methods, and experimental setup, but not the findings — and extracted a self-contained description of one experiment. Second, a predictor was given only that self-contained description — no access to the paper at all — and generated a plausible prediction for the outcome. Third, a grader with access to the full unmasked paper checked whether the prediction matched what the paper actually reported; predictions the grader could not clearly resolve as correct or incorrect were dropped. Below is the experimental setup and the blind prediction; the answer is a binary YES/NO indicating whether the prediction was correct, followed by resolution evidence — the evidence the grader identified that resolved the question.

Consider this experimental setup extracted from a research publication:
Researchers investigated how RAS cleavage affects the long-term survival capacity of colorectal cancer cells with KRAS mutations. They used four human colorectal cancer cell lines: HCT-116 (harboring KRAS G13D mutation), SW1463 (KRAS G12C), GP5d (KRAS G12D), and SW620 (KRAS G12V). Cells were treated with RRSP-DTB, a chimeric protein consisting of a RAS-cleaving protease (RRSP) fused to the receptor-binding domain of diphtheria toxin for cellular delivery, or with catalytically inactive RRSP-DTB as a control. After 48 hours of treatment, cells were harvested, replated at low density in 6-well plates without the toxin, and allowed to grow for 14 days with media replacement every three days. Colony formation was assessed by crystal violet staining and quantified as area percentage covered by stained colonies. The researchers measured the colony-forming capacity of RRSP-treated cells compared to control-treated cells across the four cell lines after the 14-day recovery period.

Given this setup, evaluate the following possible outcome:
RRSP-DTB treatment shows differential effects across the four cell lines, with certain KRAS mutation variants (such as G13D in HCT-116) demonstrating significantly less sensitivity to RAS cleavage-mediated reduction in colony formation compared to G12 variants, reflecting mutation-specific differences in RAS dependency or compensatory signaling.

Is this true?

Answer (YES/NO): NO